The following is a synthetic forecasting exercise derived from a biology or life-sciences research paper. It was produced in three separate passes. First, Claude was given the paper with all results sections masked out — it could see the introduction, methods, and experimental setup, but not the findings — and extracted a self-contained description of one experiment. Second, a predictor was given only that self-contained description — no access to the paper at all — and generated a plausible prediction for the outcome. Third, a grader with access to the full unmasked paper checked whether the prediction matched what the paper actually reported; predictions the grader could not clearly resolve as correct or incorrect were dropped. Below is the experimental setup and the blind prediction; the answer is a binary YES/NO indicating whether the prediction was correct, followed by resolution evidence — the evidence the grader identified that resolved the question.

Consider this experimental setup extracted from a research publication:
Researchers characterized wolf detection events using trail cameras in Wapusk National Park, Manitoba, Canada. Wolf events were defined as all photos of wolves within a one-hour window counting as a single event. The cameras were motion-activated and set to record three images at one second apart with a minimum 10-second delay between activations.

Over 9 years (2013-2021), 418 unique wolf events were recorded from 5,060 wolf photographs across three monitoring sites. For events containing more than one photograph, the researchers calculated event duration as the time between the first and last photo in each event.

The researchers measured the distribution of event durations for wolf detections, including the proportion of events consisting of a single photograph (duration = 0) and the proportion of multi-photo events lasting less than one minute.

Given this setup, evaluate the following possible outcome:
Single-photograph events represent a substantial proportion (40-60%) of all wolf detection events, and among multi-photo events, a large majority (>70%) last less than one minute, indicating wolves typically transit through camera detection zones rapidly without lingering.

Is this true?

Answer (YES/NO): NO